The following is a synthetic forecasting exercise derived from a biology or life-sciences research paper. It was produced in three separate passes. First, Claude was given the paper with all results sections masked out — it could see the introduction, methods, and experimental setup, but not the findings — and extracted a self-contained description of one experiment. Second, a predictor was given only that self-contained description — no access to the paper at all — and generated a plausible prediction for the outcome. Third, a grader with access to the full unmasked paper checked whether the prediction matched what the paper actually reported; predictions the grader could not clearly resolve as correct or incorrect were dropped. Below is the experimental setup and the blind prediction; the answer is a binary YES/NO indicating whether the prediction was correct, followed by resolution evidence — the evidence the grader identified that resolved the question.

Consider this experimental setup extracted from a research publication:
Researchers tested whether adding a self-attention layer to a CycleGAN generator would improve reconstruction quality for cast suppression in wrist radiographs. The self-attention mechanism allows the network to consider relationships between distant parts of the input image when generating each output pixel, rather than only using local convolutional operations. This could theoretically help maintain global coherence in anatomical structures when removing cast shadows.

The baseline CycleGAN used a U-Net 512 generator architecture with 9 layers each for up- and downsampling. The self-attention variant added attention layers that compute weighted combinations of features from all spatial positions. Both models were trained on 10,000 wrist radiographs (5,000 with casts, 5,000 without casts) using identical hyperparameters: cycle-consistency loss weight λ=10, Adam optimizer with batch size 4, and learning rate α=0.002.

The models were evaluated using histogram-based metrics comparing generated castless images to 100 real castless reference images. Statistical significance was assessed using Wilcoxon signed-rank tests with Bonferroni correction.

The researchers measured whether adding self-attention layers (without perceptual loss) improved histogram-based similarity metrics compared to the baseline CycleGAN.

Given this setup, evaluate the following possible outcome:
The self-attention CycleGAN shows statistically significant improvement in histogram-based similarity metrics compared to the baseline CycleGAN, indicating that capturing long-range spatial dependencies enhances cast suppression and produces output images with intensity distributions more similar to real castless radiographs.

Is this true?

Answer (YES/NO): NO